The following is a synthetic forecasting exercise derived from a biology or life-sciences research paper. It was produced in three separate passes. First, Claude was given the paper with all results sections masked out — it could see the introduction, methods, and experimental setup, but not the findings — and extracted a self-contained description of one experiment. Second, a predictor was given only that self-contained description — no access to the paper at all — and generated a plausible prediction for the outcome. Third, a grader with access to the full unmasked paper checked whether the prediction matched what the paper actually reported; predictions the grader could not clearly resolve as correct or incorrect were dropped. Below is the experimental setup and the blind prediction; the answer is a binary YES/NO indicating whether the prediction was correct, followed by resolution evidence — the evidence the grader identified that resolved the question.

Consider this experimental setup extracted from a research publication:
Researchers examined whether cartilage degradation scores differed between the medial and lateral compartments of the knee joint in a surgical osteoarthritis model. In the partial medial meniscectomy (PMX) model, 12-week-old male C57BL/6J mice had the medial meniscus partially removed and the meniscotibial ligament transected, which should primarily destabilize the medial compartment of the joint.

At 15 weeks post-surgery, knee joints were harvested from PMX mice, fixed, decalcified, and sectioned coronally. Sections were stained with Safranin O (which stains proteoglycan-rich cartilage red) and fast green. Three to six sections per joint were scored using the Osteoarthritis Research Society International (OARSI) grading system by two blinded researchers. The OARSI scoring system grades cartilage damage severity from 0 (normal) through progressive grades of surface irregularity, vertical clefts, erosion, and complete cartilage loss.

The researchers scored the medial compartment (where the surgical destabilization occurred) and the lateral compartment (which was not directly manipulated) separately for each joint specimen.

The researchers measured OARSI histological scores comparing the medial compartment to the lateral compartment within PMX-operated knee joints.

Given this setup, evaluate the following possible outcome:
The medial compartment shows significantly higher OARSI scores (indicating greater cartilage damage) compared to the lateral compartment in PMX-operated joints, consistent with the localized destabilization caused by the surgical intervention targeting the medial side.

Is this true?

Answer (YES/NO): YES